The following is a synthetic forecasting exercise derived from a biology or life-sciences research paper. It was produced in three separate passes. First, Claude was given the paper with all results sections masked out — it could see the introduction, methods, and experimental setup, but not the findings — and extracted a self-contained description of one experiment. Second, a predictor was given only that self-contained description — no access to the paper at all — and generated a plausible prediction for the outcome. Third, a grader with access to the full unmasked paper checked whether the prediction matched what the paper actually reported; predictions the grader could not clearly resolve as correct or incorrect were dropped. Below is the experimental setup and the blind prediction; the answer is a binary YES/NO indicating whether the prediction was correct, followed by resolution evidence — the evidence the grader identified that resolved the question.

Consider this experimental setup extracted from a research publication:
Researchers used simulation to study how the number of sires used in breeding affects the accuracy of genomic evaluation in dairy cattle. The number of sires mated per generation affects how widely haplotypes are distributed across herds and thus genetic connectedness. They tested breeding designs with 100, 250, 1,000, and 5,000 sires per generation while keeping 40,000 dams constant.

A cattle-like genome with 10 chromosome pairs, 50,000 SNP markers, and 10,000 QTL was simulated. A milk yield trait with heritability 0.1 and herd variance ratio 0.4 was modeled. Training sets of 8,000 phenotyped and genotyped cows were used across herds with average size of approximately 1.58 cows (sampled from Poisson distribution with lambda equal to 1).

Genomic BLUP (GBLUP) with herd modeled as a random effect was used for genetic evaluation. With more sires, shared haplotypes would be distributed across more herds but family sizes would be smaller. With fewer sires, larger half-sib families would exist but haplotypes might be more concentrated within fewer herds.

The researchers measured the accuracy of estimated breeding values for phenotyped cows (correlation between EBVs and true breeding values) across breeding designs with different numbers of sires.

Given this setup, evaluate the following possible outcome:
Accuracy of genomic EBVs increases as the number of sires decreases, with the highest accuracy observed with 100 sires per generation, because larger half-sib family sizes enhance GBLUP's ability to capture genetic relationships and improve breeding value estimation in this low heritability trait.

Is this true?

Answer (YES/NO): YES